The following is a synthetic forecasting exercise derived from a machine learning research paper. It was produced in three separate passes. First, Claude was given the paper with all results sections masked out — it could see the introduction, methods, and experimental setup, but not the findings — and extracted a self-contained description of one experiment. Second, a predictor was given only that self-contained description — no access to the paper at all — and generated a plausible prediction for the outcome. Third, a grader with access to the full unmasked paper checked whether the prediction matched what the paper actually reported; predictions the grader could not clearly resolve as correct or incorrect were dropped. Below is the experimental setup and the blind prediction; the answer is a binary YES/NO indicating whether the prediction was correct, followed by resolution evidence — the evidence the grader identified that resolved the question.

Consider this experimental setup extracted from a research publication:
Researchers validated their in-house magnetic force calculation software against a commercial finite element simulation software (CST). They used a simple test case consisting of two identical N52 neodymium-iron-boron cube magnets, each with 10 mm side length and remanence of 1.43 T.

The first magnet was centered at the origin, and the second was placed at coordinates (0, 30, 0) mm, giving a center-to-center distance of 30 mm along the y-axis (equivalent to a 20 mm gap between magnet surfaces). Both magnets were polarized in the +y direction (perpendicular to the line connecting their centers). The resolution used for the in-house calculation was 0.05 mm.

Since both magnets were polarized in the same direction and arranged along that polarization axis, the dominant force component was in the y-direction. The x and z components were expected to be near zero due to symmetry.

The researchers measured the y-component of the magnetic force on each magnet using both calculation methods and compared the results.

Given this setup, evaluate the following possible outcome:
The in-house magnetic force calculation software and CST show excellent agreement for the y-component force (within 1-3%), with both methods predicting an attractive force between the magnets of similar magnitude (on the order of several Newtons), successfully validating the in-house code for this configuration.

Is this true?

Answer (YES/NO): NO